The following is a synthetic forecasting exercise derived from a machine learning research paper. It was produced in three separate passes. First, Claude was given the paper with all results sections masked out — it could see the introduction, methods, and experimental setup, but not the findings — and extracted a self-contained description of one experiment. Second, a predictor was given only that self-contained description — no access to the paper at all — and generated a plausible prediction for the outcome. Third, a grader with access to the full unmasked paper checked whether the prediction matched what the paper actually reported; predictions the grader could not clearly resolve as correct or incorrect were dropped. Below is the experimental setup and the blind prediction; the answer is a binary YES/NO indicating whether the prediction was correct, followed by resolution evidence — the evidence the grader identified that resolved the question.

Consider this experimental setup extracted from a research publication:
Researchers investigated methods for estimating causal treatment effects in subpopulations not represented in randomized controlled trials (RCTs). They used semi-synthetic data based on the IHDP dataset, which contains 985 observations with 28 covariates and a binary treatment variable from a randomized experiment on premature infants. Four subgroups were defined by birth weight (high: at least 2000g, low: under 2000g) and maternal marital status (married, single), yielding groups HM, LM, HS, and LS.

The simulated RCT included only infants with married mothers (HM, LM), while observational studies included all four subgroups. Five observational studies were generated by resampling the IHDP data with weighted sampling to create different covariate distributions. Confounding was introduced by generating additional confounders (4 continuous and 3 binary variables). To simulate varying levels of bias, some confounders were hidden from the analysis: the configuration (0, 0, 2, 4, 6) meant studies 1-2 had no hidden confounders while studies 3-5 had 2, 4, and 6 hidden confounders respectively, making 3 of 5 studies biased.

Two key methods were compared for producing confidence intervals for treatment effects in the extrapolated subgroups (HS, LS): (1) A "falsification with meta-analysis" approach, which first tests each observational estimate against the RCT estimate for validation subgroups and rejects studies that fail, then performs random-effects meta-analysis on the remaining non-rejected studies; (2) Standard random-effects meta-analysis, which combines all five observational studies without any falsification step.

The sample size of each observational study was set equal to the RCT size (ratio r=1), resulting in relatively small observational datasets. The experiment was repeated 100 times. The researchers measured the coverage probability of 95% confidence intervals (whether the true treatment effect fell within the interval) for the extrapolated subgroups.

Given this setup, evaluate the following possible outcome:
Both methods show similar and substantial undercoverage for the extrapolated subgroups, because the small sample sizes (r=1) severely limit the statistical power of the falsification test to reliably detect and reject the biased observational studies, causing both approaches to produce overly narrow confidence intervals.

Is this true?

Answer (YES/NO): NO